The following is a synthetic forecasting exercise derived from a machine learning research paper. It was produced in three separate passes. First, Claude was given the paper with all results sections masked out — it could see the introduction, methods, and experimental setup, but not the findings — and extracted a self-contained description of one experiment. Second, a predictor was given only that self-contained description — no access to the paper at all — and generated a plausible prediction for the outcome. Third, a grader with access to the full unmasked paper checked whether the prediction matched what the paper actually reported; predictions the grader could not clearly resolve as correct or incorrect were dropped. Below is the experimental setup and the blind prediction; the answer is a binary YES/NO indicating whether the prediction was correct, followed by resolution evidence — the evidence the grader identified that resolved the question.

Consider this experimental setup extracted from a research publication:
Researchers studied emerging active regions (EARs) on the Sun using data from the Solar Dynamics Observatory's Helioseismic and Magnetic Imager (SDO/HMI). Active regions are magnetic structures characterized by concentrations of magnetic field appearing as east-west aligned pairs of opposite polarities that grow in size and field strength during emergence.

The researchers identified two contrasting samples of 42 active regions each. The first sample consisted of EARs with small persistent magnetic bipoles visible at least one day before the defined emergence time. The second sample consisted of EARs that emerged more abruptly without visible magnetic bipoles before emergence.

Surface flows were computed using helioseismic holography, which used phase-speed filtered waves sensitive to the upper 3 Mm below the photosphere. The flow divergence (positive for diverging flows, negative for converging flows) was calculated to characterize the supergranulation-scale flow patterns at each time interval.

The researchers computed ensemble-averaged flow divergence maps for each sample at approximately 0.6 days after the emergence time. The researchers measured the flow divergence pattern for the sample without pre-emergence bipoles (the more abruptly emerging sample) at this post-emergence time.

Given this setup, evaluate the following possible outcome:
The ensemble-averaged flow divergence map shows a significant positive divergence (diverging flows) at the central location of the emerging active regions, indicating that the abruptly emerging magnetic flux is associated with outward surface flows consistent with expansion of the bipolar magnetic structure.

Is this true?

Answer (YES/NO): YES